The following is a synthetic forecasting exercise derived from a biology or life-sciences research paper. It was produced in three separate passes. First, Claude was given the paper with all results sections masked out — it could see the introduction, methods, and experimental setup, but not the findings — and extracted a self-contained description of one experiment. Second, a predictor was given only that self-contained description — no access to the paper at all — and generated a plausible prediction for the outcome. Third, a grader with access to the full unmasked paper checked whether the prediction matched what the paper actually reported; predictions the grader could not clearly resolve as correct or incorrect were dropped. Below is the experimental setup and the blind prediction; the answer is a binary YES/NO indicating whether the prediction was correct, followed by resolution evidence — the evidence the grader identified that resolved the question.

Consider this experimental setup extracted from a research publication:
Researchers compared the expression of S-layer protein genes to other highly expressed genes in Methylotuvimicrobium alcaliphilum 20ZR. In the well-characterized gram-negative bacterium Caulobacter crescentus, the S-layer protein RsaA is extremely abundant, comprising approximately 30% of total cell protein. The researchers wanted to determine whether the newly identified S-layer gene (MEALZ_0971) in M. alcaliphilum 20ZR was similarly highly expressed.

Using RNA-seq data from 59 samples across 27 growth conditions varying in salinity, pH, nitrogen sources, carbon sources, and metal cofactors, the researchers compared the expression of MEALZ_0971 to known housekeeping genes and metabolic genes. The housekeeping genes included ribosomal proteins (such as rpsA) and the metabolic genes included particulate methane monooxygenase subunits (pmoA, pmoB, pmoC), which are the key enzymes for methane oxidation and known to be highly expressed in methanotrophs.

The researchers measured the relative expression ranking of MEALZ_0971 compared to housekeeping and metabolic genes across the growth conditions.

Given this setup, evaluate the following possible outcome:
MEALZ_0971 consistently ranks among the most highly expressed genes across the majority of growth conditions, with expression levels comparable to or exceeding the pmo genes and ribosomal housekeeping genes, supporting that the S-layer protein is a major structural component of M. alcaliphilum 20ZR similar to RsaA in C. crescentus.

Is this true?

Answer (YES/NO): YES